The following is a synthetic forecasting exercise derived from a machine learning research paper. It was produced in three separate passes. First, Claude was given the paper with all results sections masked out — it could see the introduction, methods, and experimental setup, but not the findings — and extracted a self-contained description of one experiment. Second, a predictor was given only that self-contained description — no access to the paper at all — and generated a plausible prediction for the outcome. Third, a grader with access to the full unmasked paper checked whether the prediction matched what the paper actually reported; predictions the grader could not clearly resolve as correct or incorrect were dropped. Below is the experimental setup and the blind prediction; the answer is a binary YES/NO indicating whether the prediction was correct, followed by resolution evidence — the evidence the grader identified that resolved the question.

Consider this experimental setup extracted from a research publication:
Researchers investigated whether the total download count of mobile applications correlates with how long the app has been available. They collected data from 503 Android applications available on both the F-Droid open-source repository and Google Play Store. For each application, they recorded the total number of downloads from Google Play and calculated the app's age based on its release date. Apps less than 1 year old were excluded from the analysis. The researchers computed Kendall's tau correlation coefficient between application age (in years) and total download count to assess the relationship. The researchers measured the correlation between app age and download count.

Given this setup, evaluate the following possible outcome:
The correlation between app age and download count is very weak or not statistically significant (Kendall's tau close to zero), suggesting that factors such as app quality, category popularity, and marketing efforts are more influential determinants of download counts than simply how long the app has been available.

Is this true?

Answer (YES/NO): NO